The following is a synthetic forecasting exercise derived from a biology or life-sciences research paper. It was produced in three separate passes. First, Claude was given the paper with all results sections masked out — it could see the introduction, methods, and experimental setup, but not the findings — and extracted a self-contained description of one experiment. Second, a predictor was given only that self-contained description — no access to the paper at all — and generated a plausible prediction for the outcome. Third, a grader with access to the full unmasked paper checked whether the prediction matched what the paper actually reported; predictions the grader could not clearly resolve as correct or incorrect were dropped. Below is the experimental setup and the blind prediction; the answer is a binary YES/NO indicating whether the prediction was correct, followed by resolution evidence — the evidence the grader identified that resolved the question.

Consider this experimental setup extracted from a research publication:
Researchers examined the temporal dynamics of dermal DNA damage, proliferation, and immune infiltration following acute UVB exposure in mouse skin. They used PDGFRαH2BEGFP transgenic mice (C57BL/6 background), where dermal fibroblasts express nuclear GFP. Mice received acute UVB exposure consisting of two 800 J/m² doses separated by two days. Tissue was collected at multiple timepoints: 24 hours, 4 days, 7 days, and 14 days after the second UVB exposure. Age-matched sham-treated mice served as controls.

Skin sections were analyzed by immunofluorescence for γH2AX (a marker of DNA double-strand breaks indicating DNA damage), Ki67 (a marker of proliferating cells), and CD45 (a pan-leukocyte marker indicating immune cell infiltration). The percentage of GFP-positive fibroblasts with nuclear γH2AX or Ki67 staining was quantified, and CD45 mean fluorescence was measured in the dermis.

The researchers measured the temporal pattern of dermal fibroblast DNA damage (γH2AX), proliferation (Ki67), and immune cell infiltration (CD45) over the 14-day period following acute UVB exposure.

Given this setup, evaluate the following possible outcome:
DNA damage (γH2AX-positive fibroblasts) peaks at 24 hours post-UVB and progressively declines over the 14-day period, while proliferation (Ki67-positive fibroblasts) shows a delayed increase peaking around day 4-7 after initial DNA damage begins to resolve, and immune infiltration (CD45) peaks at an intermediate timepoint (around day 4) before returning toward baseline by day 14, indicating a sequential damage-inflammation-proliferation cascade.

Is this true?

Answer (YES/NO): NO